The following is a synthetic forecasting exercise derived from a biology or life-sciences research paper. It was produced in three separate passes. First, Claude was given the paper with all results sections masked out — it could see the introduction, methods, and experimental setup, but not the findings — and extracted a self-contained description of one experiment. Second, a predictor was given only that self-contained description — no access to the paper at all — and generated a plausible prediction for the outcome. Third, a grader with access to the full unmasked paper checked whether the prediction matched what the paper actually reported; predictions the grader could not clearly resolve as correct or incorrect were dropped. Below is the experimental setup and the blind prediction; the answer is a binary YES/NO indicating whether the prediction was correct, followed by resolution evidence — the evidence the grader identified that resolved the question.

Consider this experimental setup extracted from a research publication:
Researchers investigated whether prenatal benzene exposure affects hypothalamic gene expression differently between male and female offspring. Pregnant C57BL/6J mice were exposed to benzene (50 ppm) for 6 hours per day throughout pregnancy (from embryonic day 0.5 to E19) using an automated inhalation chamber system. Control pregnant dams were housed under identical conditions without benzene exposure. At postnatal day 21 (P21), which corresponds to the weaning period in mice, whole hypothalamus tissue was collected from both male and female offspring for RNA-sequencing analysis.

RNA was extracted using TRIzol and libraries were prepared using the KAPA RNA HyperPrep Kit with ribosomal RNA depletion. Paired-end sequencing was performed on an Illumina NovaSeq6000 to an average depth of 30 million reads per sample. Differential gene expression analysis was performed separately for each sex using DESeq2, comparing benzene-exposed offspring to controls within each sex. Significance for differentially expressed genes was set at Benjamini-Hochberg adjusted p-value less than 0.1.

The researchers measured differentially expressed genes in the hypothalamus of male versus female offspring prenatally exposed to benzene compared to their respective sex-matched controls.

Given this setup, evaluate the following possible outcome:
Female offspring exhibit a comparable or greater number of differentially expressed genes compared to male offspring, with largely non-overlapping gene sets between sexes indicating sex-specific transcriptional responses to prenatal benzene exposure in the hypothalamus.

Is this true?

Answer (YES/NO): NO